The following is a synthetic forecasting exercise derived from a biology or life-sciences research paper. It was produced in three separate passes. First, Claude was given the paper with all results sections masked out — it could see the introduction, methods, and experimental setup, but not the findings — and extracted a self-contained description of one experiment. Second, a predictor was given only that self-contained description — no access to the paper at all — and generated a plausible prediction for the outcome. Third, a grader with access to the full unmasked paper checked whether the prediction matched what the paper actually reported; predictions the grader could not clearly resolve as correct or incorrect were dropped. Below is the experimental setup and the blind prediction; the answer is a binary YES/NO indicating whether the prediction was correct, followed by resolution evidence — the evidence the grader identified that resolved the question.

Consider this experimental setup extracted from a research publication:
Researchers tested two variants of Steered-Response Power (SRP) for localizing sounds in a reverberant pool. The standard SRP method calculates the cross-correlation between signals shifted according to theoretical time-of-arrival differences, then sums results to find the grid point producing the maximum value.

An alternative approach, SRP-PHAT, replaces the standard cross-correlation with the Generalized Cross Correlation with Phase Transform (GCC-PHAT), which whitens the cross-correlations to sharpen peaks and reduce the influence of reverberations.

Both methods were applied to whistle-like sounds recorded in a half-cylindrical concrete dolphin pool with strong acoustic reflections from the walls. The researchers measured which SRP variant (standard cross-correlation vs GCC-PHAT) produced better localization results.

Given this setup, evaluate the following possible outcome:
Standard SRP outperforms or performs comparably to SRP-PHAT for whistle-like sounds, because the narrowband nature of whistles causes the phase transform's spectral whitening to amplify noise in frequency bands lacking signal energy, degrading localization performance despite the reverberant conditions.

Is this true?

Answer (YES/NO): YES